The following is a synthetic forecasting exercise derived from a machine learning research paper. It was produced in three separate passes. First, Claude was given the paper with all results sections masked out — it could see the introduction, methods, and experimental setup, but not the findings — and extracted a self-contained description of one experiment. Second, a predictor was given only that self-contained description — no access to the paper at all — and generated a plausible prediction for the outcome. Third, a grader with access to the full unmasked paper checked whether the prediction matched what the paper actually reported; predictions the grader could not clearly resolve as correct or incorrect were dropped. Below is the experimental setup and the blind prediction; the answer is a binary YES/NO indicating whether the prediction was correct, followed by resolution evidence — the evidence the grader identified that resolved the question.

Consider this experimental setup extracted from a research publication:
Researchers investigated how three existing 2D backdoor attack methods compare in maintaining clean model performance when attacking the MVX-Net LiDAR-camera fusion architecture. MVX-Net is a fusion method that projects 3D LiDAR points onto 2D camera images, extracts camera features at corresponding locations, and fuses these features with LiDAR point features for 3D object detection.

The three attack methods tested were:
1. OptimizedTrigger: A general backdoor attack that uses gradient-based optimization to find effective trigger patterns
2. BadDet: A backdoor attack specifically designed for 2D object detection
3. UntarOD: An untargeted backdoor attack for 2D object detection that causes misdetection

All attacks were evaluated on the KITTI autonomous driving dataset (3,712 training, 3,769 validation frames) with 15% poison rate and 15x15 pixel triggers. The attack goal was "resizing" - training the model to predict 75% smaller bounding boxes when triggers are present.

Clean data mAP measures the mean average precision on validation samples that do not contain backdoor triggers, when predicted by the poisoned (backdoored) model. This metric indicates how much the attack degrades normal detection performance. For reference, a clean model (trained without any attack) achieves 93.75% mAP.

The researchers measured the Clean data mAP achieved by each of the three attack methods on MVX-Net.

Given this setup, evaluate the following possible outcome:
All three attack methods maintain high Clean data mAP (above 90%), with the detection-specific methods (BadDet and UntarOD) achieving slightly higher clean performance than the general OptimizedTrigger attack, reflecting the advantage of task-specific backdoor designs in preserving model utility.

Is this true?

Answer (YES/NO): NO